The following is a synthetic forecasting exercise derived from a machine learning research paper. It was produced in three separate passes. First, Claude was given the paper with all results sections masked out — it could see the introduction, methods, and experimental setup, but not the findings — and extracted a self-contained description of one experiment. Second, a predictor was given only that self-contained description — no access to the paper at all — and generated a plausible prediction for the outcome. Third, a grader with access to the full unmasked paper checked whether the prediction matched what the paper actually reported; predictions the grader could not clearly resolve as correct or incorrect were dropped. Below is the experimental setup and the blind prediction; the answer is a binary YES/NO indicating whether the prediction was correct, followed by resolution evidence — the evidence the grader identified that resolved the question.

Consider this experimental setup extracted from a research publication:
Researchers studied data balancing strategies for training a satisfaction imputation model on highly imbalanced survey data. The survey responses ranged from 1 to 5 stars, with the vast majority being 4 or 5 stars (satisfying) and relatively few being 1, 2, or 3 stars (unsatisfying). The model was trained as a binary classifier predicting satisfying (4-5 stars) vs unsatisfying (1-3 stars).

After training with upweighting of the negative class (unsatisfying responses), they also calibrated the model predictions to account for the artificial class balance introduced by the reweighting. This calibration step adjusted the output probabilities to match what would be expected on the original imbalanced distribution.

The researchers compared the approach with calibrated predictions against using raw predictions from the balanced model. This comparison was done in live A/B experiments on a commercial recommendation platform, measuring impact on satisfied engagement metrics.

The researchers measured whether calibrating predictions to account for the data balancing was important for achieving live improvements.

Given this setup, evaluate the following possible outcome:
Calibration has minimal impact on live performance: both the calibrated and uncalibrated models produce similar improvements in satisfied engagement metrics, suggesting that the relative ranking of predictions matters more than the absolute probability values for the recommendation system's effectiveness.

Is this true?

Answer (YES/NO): NO